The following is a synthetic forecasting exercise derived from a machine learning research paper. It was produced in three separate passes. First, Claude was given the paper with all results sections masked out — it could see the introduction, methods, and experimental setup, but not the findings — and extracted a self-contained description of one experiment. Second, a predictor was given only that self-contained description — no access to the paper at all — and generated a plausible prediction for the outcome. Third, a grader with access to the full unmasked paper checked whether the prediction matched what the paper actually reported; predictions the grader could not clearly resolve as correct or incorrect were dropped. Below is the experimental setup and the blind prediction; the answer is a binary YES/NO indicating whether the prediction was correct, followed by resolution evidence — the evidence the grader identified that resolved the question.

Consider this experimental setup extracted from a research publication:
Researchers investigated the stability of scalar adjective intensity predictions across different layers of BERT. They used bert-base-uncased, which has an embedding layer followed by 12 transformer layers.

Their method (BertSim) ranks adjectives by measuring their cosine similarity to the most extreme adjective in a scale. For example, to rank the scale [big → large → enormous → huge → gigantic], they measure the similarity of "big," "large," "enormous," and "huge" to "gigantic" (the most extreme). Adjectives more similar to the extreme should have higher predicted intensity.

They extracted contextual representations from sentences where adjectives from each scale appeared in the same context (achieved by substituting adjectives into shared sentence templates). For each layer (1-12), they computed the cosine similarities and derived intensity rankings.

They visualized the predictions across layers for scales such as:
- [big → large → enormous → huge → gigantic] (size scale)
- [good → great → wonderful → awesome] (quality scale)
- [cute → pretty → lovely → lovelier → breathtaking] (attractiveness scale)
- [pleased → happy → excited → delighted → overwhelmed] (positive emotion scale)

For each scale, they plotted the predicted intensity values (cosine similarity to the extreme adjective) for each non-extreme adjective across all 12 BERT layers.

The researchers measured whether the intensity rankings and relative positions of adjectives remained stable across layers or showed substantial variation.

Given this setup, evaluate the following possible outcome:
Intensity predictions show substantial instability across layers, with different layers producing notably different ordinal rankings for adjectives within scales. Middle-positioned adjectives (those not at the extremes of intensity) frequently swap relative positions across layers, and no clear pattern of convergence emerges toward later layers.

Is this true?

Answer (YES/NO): NO